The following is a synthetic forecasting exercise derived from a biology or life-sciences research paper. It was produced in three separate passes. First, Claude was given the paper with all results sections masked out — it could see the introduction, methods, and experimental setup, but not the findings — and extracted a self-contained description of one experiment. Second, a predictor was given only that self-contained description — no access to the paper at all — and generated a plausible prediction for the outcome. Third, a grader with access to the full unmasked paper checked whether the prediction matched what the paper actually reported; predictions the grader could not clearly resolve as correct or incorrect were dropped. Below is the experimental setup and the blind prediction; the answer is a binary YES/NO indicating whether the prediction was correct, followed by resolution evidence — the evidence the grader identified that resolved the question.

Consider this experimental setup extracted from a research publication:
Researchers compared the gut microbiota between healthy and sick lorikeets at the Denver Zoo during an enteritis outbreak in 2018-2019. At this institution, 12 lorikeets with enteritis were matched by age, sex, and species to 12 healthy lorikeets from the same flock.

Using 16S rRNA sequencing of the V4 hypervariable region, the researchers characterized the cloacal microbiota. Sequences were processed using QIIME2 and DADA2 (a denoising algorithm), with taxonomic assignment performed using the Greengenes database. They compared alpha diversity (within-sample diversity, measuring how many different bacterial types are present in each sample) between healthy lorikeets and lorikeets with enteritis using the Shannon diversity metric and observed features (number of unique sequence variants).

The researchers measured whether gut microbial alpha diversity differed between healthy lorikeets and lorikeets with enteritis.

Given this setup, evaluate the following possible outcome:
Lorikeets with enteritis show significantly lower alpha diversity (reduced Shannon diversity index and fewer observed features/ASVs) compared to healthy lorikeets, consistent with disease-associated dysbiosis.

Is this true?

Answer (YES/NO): NO